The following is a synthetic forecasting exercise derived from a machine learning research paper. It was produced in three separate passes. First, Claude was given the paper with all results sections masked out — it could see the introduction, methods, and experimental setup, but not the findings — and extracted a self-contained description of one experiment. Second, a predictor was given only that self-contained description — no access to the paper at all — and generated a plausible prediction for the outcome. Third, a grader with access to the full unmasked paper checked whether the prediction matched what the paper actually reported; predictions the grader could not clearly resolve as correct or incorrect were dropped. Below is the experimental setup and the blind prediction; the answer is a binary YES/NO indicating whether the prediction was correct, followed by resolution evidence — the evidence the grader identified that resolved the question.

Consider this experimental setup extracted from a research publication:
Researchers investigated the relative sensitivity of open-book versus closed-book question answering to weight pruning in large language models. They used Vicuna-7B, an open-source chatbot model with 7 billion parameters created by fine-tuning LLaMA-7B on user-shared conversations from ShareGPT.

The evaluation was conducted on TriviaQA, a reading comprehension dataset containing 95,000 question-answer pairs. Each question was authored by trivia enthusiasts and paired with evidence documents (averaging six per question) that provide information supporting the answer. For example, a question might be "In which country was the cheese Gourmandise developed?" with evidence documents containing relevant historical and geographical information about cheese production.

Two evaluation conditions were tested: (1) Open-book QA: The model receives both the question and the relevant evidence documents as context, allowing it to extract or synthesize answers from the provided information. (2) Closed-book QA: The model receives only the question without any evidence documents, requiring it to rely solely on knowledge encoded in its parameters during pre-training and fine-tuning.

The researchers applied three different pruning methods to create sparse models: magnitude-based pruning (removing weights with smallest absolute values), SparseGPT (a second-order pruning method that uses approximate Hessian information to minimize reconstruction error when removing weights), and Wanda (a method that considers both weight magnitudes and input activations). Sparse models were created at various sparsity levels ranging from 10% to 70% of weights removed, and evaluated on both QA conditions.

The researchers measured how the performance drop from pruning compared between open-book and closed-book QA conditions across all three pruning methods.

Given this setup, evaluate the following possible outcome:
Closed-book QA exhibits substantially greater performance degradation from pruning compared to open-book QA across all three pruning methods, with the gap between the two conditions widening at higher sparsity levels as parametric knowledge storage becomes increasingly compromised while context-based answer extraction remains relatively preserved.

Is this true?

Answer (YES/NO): YES